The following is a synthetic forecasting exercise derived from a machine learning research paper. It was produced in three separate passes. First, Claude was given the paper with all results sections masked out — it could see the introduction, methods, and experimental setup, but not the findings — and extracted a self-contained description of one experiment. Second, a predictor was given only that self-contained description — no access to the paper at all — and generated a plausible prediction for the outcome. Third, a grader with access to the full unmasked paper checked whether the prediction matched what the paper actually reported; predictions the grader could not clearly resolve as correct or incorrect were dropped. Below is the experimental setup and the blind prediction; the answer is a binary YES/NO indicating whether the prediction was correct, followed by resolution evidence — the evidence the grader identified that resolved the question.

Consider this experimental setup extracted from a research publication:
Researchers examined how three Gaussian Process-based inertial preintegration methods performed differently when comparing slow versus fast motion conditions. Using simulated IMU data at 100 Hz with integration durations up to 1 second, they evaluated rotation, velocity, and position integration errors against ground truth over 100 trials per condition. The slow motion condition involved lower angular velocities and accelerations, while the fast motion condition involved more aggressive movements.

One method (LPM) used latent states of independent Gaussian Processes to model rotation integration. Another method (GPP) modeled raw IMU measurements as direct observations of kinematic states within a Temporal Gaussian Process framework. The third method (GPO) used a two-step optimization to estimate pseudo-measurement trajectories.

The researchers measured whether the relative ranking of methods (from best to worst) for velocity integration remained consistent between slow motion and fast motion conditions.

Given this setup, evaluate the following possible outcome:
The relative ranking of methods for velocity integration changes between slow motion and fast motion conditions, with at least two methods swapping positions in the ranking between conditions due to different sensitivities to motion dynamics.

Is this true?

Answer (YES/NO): YES